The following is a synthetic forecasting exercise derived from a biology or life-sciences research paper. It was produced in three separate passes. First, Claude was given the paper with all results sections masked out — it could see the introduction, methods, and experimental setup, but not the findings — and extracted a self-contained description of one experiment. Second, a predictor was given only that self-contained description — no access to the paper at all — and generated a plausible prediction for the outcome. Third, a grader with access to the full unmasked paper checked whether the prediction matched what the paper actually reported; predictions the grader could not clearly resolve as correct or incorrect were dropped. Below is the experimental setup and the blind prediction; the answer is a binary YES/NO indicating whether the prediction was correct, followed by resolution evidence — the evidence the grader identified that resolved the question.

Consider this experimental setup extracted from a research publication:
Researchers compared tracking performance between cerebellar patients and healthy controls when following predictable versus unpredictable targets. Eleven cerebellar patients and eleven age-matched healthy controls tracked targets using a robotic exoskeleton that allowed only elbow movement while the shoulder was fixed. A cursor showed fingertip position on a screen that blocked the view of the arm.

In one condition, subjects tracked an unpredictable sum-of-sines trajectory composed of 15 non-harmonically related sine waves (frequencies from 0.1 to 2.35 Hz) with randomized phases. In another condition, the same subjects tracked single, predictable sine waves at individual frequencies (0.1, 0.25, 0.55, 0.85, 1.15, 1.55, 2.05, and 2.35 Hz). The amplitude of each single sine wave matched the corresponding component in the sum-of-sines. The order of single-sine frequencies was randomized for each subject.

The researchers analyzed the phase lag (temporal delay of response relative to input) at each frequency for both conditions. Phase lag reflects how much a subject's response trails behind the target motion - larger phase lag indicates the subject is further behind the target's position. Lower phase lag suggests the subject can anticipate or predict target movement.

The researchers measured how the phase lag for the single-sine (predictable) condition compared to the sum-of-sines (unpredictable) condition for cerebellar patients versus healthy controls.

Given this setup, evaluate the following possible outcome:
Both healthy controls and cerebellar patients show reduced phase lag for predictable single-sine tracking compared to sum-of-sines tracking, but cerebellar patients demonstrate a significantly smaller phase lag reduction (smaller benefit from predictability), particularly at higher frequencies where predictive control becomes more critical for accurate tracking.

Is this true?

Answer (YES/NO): YES